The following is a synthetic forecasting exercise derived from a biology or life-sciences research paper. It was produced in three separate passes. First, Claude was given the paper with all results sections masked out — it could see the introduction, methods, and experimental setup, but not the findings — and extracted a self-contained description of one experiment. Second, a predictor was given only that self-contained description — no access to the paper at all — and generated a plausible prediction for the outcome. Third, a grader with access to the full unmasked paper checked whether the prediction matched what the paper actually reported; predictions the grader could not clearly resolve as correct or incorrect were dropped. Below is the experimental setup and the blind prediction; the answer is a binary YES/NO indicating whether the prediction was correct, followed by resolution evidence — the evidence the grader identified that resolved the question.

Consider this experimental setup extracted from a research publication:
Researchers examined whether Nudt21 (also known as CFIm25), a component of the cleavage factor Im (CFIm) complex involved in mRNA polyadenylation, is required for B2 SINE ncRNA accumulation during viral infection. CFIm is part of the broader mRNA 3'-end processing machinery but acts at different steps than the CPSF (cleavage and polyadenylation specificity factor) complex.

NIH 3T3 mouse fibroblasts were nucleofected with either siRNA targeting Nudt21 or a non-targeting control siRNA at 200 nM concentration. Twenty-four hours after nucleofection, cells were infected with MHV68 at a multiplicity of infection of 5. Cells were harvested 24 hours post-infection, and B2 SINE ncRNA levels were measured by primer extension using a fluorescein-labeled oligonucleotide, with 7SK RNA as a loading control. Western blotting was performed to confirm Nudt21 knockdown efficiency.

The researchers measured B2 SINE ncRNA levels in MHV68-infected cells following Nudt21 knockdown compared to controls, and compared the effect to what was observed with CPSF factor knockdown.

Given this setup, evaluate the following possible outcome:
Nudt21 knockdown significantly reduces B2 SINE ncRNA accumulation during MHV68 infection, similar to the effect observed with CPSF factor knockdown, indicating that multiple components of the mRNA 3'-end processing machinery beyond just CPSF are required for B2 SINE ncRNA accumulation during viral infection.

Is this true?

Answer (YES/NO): YES